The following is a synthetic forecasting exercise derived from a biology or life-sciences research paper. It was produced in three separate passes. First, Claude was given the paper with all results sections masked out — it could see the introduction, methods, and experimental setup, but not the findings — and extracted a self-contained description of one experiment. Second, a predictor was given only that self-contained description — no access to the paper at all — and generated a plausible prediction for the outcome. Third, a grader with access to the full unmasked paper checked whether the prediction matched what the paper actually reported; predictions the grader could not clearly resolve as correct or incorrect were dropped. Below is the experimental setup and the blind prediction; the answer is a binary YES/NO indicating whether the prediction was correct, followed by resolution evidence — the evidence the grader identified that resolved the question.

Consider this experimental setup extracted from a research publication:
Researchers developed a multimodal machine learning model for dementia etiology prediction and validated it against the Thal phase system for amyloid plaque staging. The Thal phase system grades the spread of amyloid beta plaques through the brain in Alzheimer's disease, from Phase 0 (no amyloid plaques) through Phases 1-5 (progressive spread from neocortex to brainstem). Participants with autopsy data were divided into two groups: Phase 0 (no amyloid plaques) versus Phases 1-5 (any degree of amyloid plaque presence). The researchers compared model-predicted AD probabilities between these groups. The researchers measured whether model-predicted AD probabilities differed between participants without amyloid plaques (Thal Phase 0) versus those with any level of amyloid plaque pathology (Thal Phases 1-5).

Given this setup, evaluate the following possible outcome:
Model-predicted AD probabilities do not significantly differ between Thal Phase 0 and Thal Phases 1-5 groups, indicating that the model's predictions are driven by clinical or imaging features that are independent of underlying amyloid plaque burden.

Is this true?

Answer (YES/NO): NO